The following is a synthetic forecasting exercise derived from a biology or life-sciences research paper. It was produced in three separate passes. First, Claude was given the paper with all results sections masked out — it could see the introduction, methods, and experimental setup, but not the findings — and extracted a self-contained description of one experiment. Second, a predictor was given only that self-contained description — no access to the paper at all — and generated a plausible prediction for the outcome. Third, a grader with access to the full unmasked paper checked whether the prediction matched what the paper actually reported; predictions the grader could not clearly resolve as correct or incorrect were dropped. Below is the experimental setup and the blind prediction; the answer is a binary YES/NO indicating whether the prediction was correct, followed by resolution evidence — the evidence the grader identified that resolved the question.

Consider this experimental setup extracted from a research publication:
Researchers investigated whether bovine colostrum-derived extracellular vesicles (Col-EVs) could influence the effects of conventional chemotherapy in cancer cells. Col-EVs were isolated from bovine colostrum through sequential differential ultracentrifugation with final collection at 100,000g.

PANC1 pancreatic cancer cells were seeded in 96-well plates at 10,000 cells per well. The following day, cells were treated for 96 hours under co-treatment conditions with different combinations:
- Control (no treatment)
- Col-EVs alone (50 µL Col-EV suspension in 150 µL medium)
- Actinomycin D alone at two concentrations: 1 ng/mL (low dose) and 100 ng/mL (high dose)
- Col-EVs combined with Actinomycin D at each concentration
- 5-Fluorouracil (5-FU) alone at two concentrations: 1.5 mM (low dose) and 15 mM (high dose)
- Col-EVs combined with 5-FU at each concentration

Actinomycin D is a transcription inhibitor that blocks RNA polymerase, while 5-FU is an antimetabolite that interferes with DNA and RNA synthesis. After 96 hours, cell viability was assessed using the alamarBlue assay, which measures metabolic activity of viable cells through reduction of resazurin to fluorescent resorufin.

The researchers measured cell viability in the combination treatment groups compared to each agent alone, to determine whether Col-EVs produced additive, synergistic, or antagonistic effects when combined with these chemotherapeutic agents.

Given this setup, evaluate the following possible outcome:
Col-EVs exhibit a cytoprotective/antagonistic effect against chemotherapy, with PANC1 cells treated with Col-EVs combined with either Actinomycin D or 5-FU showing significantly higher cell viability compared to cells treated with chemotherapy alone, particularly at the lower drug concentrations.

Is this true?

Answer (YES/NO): NO